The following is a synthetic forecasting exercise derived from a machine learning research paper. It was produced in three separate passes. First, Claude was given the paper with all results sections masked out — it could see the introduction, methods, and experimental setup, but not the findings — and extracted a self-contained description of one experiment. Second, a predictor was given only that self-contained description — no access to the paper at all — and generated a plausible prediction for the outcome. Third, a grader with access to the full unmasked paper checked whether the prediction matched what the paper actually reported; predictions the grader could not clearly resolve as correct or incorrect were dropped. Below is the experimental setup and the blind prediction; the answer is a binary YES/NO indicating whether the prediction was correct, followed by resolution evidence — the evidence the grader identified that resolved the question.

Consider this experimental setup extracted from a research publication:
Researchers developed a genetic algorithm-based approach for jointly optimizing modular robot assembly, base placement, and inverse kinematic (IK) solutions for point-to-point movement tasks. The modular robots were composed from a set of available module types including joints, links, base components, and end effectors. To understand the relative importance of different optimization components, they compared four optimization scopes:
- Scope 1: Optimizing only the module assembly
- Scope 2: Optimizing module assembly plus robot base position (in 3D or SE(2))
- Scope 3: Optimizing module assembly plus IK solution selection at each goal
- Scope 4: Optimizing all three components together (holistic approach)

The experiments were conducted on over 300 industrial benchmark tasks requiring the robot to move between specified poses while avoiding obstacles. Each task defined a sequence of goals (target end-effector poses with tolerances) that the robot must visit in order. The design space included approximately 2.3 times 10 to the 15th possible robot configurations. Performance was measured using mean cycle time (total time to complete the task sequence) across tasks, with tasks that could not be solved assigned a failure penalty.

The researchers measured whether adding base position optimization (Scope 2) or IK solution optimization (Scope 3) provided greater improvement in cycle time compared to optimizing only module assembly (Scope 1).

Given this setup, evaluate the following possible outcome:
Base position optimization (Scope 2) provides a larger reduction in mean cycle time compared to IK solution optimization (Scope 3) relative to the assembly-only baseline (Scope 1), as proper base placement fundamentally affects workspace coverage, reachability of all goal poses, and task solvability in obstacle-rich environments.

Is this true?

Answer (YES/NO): NO